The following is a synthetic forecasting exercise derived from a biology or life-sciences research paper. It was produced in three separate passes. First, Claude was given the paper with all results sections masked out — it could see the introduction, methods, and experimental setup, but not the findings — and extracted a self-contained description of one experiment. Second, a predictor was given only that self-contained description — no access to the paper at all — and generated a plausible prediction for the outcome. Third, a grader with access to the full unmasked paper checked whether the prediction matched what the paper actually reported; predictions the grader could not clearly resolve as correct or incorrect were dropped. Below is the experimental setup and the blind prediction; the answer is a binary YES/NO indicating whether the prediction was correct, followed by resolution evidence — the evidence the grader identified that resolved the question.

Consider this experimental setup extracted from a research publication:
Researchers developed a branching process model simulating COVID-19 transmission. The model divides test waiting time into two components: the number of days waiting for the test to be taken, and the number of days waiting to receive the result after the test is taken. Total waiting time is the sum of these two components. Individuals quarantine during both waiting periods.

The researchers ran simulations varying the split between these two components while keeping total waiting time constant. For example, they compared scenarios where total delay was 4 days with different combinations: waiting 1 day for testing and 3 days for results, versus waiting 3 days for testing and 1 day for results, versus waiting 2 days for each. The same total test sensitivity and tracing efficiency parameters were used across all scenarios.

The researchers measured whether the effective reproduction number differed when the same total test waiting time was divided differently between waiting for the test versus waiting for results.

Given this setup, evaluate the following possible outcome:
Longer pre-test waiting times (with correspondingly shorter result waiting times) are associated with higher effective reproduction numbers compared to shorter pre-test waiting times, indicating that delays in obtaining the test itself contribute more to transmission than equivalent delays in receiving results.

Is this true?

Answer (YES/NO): NO